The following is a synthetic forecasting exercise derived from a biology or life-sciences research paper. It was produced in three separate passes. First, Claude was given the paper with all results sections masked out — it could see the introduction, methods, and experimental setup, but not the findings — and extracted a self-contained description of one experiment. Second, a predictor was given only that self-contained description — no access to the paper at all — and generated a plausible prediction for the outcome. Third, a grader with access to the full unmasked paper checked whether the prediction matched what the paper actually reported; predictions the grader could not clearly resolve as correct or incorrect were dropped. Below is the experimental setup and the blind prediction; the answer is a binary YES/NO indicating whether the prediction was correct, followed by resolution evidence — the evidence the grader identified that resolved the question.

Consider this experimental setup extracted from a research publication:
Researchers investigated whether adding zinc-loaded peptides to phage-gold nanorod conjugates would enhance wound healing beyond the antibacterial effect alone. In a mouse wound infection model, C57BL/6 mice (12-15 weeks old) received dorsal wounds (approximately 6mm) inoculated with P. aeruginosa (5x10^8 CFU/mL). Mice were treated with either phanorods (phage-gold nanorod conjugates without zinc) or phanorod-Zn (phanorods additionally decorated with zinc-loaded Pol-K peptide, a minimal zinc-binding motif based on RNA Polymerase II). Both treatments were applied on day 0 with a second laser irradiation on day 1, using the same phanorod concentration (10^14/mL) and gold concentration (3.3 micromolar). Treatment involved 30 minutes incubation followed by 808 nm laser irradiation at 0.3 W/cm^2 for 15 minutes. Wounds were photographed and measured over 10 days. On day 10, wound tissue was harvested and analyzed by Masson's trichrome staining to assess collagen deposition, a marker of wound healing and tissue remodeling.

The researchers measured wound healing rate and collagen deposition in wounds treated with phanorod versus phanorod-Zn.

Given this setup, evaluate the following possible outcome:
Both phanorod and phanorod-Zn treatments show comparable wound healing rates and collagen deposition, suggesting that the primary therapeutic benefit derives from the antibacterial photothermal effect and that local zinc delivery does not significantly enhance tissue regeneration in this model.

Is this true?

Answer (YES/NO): NO